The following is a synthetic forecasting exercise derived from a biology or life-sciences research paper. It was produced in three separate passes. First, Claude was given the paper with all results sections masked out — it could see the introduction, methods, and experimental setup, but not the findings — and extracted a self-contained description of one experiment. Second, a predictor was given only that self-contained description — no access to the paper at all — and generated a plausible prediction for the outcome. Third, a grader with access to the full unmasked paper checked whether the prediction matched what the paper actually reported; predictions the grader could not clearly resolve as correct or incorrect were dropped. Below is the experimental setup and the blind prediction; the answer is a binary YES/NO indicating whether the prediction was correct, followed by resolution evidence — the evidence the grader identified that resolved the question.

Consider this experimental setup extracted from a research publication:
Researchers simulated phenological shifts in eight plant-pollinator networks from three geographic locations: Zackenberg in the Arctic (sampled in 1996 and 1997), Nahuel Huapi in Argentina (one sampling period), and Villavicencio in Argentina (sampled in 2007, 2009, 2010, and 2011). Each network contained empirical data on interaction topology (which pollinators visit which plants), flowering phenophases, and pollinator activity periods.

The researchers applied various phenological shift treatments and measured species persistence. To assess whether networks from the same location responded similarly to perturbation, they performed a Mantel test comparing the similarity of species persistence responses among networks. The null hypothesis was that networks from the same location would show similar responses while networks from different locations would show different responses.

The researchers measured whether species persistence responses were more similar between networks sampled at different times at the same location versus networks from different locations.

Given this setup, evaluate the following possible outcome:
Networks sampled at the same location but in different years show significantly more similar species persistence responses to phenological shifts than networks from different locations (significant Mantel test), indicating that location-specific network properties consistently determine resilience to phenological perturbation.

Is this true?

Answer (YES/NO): NO